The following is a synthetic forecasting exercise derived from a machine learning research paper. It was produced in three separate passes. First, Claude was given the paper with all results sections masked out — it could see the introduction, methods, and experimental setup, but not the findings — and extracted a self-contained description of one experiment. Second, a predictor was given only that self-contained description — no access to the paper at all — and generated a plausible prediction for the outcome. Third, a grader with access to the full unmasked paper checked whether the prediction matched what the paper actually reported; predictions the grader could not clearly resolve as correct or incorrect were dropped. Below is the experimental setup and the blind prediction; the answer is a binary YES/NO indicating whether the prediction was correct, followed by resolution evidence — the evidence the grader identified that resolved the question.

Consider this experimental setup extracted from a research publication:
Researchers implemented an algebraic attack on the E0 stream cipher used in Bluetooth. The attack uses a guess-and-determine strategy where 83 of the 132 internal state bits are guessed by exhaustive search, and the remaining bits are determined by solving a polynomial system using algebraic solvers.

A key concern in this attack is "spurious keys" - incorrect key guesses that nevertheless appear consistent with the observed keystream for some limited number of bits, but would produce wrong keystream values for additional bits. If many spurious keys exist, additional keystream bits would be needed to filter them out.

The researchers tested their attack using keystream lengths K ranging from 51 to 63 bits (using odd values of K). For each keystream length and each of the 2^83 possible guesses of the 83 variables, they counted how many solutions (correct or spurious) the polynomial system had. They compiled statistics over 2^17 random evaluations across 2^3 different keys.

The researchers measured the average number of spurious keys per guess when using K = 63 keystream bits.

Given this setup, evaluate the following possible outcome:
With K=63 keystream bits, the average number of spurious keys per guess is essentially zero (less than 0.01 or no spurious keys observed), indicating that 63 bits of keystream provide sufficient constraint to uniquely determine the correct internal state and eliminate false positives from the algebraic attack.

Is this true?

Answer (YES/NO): YES